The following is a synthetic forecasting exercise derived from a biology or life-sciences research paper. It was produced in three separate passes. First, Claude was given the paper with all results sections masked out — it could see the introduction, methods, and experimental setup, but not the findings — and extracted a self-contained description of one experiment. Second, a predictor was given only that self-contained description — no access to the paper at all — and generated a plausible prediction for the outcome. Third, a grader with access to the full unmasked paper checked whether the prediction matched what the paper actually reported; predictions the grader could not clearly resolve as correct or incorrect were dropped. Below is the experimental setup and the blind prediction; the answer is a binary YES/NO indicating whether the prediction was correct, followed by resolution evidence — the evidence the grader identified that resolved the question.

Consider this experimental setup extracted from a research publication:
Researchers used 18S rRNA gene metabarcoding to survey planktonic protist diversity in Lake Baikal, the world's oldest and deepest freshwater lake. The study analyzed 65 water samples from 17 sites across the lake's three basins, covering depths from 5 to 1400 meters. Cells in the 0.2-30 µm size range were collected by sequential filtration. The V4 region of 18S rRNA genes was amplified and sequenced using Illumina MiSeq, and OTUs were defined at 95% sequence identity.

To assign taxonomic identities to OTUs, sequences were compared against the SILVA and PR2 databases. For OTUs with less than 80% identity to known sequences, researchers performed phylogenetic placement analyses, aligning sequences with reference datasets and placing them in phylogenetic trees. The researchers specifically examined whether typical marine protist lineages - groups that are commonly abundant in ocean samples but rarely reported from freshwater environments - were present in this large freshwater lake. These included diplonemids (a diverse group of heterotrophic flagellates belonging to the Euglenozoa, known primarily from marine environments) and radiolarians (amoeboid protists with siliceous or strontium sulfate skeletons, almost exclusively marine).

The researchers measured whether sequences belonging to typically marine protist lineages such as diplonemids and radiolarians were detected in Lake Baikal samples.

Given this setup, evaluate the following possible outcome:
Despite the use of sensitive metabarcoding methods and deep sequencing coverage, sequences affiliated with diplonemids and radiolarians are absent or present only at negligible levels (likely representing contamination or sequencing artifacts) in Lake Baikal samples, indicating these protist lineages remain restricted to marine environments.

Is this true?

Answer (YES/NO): NO